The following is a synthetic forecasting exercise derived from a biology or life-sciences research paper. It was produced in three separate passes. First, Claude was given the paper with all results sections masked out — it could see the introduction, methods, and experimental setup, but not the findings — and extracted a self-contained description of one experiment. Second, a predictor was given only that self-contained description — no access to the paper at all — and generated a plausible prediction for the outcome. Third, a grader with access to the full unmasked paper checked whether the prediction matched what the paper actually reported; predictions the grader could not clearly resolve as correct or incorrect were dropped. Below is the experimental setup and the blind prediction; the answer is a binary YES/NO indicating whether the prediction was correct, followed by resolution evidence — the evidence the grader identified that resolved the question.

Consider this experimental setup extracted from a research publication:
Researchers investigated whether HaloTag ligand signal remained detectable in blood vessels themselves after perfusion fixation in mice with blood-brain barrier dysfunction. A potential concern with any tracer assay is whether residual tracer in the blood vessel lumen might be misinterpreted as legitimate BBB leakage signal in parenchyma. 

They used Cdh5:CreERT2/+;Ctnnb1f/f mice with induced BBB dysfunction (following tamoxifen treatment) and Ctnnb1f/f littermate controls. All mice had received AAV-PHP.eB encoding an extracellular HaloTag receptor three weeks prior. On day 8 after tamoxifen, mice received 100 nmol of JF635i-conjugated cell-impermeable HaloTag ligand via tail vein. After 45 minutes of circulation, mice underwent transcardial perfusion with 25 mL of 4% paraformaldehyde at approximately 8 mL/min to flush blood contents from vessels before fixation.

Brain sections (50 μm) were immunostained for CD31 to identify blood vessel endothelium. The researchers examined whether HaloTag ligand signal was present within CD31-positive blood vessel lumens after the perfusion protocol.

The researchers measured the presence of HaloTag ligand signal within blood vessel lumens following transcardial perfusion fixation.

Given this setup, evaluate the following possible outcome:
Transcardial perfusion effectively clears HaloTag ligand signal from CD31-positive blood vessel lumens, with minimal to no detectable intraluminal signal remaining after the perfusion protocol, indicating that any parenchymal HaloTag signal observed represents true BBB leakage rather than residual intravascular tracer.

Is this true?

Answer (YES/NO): YES